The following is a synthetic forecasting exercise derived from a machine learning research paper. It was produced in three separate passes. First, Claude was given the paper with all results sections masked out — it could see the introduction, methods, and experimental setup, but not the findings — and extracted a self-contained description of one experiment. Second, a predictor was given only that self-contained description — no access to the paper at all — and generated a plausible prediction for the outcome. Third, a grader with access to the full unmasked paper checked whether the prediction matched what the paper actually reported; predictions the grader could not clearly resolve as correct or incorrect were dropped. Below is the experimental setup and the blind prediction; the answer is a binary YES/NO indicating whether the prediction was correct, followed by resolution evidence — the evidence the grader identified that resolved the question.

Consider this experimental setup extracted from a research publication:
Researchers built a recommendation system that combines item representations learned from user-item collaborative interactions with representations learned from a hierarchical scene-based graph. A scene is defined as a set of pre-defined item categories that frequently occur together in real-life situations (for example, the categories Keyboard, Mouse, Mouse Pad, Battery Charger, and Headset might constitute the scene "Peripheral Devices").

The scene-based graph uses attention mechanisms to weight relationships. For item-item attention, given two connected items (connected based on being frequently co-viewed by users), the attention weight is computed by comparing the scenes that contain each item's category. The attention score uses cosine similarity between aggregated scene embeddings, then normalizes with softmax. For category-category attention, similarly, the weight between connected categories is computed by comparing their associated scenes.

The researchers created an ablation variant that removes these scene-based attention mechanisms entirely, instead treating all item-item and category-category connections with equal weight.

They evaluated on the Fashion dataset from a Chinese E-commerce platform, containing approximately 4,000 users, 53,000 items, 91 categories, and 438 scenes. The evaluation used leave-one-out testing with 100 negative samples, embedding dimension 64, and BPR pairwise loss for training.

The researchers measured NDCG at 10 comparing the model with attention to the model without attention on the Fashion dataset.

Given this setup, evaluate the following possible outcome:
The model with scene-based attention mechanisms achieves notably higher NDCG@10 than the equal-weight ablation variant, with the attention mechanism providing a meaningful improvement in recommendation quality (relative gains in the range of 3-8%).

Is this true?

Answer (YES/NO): YES